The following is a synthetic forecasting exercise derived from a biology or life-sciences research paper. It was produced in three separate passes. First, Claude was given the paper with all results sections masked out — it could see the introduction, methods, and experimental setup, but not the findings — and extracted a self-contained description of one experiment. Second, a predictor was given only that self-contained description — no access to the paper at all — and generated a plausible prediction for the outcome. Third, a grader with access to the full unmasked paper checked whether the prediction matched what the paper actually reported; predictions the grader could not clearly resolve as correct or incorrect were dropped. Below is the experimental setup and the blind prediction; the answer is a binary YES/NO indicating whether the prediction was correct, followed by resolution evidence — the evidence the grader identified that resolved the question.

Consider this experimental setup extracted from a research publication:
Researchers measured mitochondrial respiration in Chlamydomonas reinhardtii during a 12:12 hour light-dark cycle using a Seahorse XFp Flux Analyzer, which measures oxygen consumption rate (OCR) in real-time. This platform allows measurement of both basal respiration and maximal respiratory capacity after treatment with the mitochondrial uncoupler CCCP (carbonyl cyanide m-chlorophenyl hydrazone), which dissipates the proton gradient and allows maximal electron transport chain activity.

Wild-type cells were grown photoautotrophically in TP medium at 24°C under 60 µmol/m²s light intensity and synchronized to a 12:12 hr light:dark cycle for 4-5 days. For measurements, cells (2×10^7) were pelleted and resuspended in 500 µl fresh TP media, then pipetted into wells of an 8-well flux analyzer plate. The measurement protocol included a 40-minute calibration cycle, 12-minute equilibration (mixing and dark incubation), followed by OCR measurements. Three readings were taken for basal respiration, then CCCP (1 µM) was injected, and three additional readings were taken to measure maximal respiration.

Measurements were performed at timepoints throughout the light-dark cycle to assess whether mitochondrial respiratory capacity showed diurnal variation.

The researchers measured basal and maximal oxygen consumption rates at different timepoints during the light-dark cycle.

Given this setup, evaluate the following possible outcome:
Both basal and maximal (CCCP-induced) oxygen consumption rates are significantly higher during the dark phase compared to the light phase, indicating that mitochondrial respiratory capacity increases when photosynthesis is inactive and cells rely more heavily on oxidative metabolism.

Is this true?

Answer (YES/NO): NO